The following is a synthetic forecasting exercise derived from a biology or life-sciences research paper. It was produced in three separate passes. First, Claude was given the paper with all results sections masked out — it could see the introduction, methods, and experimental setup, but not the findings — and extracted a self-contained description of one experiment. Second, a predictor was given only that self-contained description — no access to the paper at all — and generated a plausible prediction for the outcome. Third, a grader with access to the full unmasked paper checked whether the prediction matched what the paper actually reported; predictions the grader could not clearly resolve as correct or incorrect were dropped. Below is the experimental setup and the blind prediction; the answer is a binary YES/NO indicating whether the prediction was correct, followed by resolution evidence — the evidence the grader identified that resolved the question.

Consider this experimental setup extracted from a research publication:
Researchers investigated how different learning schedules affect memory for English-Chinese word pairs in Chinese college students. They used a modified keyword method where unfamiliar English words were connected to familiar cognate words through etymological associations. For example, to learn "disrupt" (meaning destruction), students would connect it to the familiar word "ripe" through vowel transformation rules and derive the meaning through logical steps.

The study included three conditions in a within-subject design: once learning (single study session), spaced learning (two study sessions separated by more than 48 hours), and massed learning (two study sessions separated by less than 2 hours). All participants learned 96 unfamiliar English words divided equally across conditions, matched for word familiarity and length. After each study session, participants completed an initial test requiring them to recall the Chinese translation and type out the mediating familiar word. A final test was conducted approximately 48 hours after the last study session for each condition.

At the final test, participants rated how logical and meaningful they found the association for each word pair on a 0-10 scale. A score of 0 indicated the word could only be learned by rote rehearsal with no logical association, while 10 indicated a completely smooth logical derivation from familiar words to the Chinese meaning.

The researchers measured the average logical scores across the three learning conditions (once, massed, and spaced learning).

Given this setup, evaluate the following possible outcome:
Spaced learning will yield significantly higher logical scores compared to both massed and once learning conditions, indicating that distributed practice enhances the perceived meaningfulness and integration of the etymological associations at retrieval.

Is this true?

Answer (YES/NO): NO